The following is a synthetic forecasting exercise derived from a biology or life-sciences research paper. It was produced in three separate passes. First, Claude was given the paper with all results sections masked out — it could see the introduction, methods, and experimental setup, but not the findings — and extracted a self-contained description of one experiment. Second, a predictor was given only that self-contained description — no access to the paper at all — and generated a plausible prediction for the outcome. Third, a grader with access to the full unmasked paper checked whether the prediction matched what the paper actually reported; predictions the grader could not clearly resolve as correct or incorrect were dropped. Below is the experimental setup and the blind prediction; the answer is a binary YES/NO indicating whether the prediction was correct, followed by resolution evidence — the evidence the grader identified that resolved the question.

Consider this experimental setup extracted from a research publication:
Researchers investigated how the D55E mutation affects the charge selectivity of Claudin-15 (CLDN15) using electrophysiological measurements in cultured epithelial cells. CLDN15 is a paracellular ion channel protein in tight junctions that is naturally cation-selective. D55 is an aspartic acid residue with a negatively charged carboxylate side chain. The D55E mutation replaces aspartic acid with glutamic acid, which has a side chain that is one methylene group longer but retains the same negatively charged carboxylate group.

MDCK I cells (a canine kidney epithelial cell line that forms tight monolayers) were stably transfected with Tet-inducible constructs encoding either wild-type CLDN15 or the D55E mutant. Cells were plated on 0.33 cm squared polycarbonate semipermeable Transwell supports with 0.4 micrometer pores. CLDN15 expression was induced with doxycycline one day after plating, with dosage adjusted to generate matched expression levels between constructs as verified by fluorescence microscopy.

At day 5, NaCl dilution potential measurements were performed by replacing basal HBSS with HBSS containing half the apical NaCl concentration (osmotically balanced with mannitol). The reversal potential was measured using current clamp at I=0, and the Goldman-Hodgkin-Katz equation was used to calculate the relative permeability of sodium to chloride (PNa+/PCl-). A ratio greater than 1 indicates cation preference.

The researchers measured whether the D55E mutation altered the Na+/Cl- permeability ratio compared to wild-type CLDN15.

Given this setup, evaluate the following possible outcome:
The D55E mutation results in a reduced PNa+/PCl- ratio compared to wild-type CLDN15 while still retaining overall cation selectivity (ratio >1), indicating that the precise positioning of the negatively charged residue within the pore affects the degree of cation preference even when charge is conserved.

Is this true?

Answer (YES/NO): NO